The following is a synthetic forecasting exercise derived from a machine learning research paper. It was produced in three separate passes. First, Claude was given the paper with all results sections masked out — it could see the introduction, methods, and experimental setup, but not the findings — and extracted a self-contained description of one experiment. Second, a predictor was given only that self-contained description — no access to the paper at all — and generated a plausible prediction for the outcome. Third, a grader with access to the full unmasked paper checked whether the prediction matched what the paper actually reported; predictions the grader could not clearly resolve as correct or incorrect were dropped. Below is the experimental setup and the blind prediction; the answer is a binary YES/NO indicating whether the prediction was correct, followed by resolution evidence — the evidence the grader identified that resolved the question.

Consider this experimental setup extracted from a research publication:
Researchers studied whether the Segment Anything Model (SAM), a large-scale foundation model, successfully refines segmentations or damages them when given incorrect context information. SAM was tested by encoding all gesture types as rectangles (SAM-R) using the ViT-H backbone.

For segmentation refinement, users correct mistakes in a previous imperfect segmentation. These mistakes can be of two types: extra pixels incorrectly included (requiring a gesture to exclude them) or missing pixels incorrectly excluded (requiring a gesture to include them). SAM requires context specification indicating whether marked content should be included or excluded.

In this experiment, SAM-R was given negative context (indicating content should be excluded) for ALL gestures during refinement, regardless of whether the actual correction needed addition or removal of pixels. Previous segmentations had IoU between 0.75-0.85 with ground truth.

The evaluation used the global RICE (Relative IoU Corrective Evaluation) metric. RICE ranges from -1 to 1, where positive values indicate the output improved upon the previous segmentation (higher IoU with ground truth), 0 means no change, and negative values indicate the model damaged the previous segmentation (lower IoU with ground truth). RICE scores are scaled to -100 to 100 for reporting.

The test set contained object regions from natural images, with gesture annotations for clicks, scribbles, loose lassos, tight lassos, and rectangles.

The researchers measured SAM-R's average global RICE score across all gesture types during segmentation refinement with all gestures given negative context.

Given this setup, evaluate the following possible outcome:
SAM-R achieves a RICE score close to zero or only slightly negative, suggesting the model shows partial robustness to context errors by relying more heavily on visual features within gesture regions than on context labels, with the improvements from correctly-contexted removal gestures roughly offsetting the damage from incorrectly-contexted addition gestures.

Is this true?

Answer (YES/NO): NO